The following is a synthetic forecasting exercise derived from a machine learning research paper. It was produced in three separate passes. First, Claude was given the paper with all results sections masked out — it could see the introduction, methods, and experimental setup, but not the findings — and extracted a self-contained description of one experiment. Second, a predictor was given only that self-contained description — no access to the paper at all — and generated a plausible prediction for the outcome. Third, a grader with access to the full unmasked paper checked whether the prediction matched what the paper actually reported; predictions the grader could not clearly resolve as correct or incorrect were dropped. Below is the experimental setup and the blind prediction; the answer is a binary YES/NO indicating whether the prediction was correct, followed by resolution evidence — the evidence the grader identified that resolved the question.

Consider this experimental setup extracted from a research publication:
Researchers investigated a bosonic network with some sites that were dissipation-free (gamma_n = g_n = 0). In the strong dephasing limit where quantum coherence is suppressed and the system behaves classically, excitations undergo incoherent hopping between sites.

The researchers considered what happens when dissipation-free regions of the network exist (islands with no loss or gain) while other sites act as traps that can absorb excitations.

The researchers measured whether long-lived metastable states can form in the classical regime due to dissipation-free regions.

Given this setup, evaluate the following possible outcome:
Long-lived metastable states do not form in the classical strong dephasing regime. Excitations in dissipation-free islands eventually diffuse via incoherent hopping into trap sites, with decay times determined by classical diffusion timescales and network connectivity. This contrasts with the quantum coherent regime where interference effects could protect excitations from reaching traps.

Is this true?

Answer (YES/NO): NO